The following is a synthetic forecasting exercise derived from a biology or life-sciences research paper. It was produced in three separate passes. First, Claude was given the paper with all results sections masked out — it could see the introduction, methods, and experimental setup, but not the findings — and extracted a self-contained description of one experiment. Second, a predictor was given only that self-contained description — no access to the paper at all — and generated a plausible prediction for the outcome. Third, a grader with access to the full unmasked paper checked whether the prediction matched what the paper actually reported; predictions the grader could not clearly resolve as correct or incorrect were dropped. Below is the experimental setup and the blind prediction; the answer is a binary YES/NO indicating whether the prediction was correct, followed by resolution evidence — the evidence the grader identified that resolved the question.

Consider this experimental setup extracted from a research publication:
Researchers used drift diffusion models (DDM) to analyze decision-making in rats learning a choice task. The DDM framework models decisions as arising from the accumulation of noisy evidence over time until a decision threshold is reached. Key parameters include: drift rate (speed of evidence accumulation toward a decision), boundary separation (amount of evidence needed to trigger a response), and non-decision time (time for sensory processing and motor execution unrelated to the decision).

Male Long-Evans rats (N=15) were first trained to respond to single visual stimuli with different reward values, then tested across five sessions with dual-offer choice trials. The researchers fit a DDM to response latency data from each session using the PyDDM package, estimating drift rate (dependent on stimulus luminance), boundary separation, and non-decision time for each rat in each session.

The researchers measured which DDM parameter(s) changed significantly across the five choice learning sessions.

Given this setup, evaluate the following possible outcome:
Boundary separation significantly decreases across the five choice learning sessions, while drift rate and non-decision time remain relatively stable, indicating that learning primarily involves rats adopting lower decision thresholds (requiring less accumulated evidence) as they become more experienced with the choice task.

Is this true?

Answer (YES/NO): YES